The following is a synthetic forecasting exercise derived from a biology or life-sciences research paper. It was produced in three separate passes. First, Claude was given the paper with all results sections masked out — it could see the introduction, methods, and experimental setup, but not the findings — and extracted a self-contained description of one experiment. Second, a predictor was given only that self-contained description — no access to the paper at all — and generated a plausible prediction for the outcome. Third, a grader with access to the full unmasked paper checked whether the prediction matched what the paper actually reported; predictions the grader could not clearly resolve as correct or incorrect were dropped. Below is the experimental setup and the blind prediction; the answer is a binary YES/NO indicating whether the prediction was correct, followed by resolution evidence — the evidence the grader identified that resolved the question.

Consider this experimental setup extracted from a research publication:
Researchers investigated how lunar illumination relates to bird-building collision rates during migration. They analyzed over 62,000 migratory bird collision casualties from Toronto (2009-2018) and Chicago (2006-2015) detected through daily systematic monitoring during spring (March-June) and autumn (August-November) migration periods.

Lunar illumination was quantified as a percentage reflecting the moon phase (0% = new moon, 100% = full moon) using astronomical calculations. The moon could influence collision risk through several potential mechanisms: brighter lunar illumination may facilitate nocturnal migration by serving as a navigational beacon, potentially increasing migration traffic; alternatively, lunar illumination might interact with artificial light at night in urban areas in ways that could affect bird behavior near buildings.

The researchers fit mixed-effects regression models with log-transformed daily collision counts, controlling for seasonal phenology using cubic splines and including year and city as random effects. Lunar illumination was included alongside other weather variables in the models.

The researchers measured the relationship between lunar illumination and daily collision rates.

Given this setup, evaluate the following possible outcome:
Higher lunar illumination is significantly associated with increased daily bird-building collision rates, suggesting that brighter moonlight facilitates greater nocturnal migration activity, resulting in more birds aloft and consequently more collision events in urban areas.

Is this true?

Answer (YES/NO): NO